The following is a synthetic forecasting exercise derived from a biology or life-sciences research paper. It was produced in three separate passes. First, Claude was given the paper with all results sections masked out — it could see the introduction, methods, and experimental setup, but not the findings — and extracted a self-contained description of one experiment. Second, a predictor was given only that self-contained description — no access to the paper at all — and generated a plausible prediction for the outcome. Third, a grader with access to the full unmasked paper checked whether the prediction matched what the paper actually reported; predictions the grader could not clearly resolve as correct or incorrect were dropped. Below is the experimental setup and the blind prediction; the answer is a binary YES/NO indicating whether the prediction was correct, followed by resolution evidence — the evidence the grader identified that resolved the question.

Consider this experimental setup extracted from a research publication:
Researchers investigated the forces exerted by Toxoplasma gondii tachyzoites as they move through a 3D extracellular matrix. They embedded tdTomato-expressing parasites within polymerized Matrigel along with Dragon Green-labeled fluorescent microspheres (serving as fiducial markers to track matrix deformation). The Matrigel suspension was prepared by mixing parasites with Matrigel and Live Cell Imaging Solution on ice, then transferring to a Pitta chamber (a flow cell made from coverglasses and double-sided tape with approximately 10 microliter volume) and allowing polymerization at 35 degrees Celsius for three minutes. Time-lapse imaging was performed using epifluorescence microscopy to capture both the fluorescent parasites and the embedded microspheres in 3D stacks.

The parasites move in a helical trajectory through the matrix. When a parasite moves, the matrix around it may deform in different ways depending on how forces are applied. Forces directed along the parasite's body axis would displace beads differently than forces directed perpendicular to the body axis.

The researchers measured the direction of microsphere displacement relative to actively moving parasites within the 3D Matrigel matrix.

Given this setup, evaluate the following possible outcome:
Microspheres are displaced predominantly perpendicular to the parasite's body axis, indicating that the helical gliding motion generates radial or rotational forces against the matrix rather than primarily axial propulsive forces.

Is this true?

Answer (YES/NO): NO